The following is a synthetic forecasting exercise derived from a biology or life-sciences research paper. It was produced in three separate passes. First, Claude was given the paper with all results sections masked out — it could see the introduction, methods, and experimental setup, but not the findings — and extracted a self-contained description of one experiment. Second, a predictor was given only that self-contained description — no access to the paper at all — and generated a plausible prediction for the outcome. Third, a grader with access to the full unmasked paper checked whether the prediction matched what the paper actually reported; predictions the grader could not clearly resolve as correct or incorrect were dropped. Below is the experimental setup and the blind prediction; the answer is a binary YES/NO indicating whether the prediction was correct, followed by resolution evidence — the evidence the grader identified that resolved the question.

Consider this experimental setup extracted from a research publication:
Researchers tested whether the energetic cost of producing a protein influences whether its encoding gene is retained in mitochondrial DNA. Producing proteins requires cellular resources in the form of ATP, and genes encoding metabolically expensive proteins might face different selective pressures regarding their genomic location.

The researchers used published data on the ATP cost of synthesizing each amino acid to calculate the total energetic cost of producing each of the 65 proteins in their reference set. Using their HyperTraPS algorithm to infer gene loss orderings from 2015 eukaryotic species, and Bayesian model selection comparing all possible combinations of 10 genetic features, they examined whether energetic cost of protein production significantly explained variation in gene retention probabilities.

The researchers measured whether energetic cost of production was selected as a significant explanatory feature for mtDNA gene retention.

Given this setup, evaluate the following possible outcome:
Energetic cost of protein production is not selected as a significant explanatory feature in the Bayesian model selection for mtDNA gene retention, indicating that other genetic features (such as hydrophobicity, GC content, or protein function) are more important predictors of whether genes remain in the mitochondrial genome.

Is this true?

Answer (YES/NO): YES